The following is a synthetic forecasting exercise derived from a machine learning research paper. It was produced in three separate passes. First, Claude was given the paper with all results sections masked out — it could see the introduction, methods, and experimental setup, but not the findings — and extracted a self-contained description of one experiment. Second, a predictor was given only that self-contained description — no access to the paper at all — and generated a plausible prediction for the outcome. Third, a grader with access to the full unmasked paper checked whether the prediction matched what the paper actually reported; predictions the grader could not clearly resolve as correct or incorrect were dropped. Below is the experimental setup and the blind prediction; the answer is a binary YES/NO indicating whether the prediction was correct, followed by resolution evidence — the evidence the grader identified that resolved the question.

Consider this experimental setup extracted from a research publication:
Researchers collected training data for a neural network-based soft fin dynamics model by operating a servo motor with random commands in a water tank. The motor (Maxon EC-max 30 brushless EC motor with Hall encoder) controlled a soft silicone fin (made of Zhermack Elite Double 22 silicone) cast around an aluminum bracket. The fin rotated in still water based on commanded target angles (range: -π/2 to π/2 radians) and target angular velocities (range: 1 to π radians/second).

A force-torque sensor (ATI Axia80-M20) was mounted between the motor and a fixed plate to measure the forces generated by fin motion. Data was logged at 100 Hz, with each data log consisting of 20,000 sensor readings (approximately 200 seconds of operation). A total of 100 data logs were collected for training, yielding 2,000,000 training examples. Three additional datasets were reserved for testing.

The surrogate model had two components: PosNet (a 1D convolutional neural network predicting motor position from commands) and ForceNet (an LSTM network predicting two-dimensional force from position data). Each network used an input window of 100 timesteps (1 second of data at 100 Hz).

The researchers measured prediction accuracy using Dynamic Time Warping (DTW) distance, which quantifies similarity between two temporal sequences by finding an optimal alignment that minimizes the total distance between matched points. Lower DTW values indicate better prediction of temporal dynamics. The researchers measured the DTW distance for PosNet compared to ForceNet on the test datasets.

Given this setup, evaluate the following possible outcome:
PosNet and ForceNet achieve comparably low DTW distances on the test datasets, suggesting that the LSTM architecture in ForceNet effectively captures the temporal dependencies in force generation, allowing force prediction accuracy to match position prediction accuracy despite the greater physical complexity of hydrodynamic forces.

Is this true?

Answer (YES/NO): NO